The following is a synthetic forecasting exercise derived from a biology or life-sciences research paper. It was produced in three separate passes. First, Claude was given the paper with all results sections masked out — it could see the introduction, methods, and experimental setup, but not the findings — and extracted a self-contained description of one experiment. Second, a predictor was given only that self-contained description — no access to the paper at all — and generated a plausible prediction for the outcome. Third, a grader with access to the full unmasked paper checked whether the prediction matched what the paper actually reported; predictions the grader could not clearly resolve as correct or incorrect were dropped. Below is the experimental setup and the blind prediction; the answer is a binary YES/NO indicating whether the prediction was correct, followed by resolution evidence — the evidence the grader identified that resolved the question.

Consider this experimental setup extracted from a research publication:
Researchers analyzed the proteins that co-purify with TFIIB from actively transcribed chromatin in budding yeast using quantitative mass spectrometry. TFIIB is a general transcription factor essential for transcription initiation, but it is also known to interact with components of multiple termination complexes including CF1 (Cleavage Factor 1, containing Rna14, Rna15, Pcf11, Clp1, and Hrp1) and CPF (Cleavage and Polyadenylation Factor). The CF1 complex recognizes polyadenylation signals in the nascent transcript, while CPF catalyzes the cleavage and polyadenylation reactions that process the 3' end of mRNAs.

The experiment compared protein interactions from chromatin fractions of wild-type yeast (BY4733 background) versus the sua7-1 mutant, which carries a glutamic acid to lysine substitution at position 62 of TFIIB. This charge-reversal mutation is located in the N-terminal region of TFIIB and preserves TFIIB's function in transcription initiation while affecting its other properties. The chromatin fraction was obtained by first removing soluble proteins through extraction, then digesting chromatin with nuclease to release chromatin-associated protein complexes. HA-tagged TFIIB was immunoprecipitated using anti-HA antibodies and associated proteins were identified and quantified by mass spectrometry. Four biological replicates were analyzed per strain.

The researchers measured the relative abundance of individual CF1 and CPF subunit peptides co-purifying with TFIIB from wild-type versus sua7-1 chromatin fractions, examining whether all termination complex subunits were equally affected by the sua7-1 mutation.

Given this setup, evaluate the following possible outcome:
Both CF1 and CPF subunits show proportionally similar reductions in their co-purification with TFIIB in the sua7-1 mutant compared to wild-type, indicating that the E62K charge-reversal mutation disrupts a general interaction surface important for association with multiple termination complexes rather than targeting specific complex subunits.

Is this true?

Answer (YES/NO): NO